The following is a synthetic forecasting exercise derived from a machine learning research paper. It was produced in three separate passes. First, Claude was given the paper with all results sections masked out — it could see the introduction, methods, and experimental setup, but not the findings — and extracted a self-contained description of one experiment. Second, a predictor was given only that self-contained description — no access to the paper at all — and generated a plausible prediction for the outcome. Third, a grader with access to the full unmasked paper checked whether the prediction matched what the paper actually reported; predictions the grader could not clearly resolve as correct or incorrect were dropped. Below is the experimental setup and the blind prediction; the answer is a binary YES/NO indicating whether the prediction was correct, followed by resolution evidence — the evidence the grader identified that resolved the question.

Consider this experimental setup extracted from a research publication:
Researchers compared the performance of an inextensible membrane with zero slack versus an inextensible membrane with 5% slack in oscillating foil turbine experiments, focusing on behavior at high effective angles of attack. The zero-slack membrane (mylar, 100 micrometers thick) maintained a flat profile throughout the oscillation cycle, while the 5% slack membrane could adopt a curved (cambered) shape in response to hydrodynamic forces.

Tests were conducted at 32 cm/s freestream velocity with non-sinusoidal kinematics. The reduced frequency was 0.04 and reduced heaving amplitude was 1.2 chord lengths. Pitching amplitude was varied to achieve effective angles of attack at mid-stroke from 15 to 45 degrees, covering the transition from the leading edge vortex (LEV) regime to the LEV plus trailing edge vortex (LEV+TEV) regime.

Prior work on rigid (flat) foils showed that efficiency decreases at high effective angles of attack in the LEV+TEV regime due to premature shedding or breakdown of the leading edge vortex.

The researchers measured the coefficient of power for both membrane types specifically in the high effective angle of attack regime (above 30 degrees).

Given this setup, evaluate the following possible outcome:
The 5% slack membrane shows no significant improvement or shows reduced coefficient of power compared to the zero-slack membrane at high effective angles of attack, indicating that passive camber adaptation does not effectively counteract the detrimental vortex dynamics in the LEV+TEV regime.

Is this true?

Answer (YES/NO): NO